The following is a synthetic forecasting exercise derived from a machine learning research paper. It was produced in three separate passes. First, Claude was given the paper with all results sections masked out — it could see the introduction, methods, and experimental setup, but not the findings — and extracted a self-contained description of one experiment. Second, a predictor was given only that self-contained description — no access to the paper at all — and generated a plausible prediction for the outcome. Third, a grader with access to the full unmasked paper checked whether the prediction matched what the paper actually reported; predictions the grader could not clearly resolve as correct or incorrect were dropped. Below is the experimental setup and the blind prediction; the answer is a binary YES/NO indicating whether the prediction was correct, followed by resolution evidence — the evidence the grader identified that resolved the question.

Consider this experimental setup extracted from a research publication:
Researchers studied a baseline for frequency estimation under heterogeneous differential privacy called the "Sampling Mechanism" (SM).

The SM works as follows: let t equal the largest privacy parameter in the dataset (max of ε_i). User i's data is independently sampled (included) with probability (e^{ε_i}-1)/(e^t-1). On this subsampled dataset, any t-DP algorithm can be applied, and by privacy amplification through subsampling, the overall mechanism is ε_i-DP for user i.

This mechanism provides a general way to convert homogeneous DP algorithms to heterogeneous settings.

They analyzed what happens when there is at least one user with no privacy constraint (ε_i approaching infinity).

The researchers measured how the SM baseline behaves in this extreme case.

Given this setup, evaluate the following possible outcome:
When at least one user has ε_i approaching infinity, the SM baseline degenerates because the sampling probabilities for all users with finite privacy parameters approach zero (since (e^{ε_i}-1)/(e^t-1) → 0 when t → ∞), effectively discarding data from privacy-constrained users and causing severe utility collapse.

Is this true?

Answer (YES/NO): YES